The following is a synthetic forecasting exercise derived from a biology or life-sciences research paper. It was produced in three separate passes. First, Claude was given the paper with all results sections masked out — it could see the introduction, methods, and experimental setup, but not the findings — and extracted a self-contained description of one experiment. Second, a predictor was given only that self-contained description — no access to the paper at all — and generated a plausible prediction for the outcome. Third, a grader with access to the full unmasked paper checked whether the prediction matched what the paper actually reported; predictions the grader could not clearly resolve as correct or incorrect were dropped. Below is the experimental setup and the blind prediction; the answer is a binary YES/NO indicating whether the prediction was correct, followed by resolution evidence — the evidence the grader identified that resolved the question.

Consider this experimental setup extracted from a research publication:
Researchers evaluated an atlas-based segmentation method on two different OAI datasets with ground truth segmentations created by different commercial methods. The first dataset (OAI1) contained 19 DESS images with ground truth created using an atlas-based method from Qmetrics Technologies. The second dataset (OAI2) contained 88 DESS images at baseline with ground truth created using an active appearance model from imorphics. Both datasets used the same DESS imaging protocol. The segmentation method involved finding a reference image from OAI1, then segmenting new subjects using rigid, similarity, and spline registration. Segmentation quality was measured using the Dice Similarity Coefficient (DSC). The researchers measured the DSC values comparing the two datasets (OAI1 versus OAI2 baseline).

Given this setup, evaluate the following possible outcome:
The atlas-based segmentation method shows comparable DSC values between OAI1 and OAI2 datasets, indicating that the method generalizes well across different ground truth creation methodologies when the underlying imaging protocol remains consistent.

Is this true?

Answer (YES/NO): NO